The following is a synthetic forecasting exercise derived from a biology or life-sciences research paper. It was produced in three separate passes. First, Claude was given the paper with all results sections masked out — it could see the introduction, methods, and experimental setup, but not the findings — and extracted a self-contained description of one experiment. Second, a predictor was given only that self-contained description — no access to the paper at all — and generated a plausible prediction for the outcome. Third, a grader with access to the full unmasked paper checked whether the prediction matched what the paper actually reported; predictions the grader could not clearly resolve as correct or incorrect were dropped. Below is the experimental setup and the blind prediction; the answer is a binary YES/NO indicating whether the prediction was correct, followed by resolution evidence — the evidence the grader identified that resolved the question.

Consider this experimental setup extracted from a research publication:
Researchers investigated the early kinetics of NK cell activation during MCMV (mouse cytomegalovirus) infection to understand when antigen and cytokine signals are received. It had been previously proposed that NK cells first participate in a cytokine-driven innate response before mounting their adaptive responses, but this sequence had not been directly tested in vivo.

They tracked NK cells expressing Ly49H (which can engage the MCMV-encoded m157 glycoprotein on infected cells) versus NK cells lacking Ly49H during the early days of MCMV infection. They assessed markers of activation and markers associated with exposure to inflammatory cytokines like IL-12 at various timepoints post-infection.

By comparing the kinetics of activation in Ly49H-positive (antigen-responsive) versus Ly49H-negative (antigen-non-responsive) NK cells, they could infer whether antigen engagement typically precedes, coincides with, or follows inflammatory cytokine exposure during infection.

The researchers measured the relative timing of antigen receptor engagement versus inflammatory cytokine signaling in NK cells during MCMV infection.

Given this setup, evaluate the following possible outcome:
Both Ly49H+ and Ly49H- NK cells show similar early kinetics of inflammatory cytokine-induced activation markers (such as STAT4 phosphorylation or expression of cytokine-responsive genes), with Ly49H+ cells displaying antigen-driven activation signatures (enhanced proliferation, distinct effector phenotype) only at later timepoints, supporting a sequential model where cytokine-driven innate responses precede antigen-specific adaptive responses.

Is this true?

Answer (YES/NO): NO